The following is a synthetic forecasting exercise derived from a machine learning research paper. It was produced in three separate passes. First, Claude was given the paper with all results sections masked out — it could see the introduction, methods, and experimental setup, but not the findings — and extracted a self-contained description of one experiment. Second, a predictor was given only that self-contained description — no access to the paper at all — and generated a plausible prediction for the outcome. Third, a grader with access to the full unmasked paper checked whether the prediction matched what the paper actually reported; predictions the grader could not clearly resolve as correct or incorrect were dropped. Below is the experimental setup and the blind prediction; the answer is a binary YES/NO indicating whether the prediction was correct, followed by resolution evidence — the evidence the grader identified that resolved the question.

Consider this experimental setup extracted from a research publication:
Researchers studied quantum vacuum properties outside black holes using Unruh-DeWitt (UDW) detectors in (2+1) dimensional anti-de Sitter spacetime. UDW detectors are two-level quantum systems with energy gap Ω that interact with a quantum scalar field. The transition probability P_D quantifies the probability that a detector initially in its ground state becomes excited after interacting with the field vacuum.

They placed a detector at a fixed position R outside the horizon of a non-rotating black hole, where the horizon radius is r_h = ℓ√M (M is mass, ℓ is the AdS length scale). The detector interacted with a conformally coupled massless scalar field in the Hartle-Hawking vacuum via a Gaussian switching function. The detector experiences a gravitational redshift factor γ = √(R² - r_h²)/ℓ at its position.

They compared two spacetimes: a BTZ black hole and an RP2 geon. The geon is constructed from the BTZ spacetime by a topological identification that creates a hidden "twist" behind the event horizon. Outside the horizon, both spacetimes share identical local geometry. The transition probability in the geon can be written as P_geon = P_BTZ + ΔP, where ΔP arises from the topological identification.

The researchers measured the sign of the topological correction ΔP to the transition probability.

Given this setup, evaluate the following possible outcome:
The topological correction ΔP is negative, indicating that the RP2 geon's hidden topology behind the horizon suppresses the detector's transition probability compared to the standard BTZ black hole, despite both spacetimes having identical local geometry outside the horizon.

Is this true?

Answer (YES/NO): NO